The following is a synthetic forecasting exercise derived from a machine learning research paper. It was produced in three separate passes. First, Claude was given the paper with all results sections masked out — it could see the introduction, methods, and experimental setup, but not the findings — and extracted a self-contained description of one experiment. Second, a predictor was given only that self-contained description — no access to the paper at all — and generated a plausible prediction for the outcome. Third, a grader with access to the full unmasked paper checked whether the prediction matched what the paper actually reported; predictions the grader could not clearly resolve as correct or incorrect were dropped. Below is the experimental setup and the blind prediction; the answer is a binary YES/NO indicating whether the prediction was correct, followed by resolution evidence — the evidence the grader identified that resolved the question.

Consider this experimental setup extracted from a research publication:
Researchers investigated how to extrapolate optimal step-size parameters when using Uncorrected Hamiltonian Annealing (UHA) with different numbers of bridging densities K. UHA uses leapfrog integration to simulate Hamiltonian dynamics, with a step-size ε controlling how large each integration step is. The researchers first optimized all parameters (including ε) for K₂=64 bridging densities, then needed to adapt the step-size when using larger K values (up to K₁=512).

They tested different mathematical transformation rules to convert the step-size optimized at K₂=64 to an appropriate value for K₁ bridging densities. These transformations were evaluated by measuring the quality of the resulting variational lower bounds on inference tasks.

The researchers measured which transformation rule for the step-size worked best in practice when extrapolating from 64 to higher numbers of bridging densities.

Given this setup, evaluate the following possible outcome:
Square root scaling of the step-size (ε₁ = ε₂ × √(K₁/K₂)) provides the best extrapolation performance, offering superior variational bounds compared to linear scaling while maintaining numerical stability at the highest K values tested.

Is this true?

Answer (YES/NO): NO